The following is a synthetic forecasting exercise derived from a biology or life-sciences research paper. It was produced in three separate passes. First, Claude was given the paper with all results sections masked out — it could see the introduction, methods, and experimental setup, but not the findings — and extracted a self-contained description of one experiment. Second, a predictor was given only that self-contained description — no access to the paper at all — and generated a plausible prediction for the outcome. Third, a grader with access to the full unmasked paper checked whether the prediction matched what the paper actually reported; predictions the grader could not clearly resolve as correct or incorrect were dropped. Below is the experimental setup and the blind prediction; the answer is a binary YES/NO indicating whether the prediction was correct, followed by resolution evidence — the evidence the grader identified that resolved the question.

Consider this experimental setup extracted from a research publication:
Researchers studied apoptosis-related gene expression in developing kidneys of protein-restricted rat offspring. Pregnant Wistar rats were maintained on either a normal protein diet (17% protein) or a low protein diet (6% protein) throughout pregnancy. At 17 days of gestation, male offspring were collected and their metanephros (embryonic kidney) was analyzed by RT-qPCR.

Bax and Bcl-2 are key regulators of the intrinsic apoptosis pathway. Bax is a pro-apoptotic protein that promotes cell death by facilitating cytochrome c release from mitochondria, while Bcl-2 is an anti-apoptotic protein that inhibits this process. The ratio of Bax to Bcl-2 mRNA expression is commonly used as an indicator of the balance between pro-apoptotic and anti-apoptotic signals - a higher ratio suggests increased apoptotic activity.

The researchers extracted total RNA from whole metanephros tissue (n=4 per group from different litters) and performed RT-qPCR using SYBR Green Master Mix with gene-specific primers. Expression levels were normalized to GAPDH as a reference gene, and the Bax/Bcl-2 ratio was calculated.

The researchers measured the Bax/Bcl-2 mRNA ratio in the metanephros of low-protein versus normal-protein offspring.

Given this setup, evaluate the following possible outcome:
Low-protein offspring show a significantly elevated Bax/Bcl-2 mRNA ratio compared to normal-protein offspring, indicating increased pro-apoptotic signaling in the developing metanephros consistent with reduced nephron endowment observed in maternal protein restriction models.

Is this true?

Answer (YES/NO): YES